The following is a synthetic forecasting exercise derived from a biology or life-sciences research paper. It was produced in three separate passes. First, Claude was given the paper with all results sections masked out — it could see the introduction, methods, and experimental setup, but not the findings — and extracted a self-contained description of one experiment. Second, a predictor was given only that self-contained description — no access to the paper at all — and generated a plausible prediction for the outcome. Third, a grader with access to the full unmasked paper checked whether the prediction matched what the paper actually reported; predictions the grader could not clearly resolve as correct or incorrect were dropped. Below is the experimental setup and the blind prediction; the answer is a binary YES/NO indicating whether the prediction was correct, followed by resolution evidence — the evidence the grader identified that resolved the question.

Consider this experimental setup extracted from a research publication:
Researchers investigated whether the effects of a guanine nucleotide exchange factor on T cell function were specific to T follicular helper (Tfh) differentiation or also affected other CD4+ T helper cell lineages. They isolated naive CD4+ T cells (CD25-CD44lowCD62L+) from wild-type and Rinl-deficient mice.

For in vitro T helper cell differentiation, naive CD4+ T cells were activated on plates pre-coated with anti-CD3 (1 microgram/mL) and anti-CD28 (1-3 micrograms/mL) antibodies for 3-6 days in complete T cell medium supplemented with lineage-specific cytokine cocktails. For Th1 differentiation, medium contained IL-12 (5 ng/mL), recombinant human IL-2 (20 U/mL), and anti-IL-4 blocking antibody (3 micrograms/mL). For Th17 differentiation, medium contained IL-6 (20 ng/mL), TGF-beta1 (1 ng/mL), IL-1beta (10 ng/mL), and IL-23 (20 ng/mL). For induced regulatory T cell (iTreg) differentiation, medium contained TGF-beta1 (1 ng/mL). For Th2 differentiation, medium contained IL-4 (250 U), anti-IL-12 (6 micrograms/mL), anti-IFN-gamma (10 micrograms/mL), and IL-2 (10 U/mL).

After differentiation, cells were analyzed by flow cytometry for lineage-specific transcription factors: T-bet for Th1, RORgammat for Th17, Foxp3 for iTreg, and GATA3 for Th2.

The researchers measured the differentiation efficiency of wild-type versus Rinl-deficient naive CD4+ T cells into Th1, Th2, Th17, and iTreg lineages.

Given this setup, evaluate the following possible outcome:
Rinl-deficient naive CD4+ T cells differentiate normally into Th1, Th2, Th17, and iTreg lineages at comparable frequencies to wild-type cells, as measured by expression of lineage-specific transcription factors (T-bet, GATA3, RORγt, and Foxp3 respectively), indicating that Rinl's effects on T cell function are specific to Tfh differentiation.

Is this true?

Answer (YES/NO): YES